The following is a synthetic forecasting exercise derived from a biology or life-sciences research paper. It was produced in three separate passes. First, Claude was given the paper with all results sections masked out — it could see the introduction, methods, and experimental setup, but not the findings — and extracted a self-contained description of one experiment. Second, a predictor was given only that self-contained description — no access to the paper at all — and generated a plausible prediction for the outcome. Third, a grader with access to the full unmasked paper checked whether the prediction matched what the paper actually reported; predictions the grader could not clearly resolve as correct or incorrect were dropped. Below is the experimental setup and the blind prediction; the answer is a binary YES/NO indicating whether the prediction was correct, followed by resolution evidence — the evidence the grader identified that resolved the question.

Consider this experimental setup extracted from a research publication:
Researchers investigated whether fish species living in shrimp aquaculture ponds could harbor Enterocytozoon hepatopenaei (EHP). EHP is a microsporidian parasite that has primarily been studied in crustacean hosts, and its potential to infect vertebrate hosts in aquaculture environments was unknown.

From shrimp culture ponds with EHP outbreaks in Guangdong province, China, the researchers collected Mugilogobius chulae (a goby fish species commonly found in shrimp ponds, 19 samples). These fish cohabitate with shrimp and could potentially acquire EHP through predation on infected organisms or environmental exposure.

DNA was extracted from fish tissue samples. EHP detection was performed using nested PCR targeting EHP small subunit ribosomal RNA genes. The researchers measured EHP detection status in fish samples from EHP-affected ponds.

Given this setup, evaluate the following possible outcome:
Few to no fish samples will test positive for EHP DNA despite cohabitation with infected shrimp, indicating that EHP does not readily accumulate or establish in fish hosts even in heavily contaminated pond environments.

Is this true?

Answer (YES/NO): YES